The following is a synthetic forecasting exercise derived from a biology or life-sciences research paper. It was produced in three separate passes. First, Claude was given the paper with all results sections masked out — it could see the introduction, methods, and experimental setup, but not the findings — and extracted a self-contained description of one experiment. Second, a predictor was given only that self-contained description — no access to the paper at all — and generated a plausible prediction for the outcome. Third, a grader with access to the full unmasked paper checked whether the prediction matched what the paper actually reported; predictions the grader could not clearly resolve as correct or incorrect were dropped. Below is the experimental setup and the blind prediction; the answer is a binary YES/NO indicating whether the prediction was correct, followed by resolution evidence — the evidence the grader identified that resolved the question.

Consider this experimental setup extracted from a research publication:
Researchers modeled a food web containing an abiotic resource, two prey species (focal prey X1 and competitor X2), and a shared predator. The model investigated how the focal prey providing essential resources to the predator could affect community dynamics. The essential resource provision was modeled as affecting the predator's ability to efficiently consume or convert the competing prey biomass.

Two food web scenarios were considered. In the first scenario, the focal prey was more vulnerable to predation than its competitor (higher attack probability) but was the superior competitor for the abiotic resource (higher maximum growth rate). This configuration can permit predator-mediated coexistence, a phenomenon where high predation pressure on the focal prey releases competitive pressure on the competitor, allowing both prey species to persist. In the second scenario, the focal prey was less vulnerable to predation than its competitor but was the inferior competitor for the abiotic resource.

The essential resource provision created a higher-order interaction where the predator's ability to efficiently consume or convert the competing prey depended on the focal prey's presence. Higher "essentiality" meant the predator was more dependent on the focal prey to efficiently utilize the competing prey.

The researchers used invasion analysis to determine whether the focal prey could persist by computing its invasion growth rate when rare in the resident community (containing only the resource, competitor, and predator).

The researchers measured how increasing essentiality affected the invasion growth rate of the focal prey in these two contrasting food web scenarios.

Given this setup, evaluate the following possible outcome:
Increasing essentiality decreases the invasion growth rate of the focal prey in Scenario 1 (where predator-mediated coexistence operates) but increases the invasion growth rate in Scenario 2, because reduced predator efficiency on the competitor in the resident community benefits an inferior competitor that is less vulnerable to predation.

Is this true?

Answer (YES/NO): NO